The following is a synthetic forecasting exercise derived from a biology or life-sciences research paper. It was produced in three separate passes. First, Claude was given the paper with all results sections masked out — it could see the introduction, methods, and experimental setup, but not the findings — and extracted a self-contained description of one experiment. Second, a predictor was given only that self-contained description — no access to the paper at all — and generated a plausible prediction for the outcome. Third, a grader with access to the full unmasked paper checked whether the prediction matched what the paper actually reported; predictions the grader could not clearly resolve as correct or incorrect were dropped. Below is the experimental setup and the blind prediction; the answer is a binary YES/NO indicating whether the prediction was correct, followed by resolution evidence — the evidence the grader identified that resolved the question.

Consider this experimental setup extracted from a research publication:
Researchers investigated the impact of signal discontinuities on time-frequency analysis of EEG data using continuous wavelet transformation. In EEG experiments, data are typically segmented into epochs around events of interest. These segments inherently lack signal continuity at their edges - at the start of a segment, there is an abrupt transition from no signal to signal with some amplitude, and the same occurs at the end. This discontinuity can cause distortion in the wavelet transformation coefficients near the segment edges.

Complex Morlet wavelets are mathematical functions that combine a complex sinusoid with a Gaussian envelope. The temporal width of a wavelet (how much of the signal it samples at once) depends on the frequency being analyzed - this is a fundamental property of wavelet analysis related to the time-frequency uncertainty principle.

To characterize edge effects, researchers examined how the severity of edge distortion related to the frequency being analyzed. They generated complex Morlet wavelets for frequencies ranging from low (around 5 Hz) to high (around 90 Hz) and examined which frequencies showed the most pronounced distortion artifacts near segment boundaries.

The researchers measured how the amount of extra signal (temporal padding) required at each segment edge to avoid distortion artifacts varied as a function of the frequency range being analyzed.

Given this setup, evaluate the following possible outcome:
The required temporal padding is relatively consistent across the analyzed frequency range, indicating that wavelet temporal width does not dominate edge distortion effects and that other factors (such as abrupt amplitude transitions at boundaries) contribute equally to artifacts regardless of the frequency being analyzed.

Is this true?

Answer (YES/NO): NO